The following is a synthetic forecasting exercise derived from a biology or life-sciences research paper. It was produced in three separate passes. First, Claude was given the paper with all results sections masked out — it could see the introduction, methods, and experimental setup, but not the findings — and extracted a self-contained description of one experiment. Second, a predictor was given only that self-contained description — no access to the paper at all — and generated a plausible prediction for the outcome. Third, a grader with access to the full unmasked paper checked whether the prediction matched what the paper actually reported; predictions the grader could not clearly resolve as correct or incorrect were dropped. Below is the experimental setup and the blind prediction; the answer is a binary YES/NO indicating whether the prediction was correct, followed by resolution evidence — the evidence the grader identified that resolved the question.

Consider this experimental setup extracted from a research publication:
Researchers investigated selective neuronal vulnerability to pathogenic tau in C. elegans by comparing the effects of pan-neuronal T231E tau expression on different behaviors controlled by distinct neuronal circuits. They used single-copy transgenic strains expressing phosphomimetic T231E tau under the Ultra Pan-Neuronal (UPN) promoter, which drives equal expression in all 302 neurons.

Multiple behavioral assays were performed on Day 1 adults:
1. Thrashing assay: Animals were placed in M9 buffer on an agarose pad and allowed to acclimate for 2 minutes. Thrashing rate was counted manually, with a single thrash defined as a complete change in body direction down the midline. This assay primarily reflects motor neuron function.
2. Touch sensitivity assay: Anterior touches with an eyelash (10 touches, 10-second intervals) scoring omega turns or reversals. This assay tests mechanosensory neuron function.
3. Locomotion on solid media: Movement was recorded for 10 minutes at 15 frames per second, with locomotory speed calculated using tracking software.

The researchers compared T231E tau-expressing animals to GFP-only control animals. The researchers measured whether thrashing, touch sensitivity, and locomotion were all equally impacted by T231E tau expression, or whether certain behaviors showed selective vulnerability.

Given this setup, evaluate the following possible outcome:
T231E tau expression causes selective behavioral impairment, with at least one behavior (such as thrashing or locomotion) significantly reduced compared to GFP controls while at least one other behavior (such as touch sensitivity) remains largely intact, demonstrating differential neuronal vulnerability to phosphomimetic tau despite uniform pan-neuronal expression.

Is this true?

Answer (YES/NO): NO